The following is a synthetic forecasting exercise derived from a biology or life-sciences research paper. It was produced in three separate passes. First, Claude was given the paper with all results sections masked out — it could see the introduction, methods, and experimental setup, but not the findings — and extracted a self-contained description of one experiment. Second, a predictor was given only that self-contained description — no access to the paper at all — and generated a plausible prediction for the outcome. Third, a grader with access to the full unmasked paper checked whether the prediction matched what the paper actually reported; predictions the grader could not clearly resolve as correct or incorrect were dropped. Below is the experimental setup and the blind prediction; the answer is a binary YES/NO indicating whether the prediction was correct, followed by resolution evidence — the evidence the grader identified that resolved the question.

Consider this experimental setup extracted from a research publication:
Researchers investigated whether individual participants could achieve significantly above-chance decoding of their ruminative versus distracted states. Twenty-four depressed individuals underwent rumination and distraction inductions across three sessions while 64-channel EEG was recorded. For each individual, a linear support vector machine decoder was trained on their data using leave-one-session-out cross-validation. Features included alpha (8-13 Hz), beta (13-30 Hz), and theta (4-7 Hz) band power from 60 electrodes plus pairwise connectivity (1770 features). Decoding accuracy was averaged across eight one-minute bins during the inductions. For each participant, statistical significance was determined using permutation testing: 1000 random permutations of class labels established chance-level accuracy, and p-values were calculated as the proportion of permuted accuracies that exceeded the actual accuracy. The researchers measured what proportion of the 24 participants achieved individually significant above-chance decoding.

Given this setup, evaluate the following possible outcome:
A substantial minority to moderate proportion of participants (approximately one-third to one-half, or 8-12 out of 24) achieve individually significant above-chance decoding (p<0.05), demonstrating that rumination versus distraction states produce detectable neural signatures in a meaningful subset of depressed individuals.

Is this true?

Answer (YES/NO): YES